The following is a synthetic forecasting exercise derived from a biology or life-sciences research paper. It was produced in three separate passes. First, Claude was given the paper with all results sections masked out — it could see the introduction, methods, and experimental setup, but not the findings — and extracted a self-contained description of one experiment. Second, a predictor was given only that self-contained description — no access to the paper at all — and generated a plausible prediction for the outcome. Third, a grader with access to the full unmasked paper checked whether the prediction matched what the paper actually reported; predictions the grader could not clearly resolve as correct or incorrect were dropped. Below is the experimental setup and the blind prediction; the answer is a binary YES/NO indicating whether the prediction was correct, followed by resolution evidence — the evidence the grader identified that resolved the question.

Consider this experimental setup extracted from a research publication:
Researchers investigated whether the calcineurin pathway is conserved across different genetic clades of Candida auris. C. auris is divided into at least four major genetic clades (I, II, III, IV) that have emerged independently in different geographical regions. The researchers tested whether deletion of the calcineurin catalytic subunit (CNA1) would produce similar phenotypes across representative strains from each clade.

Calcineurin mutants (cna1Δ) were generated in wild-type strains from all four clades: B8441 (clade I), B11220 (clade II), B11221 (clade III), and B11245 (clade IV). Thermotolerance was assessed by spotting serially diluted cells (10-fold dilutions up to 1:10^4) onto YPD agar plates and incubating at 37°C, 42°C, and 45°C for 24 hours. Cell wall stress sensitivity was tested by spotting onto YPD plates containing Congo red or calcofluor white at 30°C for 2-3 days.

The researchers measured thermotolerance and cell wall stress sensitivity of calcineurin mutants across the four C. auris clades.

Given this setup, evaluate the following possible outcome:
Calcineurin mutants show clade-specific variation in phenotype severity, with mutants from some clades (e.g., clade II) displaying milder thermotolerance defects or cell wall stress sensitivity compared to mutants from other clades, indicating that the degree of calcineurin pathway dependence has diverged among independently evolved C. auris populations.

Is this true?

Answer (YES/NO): NO